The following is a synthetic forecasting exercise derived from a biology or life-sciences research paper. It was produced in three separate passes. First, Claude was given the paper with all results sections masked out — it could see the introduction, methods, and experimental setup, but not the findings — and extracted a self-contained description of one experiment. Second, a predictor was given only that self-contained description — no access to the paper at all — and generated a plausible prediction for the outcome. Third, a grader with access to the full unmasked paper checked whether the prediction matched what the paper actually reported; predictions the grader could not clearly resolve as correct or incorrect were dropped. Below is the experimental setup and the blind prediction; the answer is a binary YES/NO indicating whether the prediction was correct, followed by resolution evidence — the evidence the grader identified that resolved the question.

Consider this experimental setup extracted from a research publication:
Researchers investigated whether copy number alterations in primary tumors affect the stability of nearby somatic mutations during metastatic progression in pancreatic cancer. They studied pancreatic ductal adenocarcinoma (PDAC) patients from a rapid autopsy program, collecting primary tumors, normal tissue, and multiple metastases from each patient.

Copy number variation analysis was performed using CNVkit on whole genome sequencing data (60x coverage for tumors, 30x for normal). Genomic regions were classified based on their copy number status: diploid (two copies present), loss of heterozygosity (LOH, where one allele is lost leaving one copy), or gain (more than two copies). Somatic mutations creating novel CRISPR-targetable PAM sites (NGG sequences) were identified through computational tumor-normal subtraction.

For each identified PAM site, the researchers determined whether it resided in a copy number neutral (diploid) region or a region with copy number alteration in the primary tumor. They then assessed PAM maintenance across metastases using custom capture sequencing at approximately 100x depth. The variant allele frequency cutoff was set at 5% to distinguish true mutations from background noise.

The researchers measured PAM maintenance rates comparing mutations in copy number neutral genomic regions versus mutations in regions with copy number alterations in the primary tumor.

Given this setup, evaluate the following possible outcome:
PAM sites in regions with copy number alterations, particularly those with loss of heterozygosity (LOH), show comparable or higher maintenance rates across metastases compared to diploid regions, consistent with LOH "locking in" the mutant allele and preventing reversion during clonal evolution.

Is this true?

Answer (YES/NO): YES